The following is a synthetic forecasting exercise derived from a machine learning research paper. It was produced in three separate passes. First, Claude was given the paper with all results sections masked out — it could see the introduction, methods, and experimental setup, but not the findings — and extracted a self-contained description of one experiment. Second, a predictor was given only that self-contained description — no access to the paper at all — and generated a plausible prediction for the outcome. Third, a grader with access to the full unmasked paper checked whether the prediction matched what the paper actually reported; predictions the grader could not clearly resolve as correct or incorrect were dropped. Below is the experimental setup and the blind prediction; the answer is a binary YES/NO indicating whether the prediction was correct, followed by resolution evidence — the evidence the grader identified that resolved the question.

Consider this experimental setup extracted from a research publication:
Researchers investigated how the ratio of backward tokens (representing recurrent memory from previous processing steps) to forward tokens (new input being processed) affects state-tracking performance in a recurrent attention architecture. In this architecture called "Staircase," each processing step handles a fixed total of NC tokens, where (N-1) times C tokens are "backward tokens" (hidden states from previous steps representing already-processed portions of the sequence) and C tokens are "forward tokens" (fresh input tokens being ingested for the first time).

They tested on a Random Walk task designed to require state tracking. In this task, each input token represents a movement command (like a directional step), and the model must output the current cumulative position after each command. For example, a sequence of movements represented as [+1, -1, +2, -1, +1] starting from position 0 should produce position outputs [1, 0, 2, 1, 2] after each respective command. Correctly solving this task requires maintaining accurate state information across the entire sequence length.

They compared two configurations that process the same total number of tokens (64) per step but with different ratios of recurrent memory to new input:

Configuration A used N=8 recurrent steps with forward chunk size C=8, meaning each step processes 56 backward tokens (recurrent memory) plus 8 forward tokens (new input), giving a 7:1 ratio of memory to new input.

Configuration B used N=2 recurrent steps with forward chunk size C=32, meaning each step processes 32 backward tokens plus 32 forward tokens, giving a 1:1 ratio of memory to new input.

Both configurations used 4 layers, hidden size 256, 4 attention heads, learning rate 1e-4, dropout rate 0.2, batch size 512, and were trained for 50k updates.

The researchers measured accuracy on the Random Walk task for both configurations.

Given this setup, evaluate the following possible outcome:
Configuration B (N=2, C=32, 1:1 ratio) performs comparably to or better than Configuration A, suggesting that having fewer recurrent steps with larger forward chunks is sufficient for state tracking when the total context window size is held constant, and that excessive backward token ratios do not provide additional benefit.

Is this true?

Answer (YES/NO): NO